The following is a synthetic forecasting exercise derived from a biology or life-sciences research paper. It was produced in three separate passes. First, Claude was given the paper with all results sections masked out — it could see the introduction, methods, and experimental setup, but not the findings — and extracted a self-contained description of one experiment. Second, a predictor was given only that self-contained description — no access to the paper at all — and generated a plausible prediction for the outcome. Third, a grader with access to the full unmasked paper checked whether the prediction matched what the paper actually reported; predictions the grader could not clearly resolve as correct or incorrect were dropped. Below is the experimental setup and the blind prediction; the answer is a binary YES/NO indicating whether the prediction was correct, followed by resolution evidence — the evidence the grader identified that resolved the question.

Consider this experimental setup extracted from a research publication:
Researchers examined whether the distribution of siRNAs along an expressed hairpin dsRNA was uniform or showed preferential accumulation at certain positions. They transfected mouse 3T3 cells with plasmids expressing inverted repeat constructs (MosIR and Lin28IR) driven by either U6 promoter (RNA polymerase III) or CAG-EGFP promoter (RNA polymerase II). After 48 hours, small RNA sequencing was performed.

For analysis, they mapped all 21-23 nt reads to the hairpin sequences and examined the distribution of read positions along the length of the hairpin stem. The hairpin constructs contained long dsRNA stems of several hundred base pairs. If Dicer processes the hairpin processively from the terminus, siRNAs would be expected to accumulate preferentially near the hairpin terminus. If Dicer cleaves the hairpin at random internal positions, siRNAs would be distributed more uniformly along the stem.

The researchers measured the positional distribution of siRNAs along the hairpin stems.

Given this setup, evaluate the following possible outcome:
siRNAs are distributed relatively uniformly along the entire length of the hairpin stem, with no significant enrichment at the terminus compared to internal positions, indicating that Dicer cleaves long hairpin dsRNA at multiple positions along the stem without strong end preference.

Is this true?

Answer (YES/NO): NO